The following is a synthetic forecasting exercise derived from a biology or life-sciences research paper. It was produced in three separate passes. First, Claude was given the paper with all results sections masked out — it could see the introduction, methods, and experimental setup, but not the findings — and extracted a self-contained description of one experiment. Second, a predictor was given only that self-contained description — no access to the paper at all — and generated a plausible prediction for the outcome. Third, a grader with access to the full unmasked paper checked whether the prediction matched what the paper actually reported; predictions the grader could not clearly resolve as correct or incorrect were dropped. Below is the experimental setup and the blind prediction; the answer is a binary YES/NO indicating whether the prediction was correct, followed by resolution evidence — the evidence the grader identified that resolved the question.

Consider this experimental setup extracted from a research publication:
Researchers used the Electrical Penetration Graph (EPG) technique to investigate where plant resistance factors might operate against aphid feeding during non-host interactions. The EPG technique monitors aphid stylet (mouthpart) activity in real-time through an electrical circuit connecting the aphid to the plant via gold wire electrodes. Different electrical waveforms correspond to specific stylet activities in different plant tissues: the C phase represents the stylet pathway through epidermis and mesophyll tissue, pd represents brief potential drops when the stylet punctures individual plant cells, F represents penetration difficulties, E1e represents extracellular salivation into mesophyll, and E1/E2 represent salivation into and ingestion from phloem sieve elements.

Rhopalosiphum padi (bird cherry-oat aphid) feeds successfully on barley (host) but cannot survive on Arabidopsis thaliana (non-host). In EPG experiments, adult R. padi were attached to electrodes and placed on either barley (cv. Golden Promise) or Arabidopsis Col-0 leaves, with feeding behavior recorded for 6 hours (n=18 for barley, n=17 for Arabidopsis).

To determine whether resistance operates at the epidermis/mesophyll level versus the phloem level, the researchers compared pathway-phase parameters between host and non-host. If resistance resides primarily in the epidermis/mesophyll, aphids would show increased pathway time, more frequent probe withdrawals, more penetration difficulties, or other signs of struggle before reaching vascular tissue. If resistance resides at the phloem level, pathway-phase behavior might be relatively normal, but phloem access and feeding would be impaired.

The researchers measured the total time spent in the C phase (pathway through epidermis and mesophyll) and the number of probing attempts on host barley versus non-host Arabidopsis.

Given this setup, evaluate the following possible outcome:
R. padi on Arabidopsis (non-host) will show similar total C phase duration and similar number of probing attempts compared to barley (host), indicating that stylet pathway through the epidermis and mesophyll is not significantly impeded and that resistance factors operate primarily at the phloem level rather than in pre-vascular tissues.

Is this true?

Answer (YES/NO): NO